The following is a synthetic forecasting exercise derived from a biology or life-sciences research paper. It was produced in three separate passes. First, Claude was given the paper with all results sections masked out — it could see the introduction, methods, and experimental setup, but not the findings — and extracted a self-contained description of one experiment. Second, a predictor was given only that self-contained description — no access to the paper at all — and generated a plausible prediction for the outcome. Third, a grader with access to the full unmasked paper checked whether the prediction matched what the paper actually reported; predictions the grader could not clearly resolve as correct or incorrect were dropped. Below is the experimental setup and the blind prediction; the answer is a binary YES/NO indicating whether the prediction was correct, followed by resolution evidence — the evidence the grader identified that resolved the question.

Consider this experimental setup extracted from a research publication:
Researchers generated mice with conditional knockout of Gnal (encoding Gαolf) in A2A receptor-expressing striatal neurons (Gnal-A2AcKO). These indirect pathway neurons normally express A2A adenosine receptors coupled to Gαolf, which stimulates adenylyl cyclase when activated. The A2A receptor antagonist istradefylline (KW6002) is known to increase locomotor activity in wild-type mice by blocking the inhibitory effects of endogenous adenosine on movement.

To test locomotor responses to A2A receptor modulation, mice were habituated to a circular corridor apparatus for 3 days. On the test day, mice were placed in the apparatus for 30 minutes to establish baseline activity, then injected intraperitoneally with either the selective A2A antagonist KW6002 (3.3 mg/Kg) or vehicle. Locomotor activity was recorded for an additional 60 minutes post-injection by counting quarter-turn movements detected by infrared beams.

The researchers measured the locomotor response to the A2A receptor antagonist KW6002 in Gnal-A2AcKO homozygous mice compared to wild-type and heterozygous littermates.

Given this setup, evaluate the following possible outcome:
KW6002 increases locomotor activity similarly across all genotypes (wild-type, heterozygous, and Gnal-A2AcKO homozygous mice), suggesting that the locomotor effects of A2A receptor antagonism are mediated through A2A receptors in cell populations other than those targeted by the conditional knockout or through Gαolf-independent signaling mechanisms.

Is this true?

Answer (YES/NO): NO